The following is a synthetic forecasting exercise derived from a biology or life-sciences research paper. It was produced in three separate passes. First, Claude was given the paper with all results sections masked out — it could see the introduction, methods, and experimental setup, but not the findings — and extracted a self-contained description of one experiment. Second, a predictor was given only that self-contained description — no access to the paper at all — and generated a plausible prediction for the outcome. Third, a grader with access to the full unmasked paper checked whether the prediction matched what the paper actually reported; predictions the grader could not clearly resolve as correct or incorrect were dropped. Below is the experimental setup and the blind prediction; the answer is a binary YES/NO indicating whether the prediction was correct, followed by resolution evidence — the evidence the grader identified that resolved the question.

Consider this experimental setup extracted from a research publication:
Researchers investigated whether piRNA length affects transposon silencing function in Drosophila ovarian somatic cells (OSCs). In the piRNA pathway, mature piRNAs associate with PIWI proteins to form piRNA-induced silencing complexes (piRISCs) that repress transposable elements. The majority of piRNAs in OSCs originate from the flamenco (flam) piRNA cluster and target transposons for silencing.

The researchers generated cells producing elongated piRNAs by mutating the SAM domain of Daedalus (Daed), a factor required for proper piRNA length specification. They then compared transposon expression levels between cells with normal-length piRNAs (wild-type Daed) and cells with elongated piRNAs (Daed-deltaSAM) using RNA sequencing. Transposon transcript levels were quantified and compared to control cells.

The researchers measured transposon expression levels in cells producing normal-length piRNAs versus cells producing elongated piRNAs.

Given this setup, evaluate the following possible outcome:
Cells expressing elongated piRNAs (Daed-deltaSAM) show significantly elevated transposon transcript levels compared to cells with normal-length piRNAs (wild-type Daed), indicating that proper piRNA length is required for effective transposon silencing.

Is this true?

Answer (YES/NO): YES